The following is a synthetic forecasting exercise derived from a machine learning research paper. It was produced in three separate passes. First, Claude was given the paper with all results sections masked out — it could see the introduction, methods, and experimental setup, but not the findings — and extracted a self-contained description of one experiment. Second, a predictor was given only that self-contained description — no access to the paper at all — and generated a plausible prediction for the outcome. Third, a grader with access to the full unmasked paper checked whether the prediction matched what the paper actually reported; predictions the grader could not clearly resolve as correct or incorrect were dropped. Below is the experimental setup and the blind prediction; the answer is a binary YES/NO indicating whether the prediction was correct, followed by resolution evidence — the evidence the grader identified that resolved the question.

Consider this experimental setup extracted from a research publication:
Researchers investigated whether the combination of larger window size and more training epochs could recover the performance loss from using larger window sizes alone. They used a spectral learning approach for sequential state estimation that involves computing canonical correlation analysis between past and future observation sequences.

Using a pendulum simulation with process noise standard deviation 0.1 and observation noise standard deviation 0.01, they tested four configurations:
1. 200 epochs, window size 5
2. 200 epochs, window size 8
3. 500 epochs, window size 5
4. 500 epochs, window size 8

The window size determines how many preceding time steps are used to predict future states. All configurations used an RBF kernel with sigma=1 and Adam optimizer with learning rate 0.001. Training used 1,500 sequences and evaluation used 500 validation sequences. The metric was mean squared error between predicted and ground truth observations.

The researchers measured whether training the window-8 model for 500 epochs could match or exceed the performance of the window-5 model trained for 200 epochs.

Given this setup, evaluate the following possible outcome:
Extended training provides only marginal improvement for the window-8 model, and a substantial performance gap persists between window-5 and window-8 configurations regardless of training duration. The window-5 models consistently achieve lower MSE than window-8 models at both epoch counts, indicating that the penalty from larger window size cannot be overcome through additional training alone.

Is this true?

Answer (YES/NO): NO